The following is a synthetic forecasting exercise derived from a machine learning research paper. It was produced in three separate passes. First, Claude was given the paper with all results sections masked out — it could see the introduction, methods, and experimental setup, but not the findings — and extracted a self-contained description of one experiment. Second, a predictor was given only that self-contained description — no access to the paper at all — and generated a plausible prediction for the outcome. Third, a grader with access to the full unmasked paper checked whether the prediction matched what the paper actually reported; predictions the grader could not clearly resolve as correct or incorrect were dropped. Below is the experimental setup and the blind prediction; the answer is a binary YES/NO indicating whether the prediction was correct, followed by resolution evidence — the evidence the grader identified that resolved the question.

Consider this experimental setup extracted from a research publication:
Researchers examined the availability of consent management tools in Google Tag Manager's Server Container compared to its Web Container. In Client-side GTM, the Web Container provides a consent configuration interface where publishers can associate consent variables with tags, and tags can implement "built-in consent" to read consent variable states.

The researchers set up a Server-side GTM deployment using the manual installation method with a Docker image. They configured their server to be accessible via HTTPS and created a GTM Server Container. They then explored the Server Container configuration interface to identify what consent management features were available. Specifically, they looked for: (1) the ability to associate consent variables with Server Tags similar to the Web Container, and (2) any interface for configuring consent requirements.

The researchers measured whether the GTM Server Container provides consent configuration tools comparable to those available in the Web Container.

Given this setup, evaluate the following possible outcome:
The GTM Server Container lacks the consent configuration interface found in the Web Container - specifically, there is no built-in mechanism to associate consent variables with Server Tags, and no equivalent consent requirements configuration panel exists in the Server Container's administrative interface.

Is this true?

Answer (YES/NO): YES